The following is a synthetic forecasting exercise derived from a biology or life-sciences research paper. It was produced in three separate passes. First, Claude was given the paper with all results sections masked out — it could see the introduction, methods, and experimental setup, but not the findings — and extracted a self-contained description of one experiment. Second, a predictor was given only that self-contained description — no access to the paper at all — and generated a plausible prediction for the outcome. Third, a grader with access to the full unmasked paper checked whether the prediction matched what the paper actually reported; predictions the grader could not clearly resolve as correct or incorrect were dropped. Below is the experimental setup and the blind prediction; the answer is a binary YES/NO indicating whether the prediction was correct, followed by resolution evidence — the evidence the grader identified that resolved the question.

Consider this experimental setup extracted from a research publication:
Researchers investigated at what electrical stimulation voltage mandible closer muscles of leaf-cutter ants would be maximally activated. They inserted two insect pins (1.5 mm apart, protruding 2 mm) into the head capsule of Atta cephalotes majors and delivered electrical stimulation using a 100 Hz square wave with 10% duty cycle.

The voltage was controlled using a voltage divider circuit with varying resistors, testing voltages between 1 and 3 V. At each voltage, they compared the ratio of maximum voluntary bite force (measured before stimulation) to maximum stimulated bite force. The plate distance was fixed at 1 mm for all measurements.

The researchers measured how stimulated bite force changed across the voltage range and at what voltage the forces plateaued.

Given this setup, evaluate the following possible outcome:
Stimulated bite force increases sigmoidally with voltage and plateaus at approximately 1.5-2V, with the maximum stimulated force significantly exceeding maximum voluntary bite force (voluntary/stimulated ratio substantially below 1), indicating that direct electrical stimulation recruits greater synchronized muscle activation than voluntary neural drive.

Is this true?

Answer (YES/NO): NO